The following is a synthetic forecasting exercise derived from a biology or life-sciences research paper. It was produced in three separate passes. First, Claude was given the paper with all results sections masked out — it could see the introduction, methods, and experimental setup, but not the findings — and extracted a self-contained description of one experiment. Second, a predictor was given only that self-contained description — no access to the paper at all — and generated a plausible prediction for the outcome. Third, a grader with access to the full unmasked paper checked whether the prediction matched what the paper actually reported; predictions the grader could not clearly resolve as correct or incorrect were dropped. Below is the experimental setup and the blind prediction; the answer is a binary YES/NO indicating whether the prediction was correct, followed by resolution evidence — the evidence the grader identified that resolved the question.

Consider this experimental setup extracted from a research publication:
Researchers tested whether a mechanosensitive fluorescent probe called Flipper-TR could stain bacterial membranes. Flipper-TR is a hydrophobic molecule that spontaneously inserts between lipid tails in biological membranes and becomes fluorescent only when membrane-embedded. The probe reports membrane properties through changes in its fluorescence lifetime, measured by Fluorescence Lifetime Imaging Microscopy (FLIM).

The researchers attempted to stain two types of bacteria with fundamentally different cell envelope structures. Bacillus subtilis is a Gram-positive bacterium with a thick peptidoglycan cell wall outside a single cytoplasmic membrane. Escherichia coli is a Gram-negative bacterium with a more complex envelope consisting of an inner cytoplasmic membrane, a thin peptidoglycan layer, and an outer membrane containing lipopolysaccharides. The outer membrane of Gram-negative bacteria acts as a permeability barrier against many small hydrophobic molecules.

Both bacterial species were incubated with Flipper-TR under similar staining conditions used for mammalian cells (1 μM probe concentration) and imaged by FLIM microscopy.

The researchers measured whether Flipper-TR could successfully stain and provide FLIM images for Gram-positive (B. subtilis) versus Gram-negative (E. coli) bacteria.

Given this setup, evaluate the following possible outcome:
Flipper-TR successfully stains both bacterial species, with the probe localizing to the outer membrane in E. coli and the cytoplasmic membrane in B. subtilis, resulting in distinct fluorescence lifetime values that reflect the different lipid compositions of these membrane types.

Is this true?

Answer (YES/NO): NO